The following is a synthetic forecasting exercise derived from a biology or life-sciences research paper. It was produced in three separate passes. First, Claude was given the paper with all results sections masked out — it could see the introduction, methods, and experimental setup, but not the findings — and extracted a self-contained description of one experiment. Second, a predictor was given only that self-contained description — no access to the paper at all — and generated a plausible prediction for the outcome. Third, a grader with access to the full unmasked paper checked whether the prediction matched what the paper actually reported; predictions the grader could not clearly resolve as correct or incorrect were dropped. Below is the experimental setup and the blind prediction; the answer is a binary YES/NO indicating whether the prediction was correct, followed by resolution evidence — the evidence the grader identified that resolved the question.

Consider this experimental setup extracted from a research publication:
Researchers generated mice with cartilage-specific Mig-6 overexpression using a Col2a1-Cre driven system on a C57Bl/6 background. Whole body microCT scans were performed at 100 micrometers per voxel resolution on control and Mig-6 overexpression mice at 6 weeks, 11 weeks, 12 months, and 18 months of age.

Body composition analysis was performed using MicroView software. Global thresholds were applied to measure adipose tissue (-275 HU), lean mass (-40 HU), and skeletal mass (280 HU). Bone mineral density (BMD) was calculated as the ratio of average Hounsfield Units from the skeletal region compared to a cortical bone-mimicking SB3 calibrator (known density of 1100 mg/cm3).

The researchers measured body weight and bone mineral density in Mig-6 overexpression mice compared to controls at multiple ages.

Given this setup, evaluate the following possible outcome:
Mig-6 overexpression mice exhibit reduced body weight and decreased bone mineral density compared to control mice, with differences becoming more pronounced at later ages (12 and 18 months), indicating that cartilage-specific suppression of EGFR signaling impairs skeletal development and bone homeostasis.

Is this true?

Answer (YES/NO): NO